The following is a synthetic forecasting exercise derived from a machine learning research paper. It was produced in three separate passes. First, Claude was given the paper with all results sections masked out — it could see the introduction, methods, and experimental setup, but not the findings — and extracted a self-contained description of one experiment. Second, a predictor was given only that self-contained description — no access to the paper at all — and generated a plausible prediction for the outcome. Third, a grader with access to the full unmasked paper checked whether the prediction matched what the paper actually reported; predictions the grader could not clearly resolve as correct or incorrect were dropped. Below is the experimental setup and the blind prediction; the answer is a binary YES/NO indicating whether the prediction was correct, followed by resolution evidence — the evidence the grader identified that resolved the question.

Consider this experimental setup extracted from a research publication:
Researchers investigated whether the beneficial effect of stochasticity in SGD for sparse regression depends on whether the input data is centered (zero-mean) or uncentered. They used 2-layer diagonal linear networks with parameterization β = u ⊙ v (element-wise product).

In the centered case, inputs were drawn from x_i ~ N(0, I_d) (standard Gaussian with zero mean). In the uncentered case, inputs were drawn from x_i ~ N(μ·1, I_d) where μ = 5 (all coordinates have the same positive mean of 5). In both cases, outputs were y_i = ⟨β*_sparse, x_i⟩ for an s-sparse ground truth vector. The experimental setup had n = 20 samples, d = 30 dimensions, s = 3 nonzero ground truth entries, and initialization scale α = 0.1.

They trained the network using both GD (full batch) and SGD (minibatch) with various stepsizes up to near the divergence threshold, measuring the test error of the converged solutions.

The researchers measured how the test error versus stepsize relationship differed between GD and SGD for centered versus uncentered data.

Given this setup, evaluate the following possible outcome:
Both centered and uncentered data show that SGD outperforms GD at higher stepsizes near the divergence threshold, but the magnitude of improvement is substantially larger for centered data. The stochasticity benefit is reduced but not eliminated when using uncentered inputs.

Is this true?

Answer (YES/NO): NO